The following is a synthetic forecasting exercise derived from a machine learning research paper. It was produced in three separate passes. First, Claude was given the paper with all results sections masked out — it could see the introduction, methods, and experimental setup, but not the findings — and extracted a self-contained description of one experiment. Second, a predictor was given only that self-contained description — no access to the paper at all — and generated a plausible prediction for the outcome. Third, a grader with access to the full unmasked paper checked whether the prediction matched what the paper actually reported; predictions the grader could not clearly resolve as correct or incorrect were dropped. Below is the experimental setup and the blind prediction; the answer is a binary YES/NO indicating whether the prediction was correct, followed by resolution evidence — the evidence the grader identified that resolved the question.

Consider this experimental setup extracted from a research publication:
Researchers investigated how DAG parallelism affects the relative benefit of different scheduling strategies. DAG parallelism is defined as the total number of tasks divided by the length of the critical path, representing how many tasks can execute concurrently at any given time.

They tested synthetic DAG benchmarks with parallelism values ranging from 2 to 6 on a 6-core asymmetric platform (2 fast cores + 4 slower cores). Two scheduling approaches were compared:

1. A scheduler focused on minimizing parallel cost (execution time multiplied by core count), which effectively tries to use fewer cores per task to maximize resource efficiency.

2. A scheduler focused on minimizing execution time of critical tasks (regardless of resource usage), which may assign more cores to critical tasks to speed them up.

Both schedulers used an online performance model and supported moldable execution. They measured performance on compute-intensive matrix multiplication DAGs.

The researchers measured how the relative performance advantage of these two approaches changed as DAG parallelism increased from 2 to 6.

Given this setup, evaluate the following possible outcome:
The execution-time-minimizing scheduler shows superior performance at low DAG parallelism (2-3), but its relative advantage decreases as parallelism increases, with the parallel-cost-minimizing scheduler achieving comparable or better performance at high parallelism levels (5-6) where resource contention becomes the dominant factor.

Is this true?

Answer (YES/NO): NO